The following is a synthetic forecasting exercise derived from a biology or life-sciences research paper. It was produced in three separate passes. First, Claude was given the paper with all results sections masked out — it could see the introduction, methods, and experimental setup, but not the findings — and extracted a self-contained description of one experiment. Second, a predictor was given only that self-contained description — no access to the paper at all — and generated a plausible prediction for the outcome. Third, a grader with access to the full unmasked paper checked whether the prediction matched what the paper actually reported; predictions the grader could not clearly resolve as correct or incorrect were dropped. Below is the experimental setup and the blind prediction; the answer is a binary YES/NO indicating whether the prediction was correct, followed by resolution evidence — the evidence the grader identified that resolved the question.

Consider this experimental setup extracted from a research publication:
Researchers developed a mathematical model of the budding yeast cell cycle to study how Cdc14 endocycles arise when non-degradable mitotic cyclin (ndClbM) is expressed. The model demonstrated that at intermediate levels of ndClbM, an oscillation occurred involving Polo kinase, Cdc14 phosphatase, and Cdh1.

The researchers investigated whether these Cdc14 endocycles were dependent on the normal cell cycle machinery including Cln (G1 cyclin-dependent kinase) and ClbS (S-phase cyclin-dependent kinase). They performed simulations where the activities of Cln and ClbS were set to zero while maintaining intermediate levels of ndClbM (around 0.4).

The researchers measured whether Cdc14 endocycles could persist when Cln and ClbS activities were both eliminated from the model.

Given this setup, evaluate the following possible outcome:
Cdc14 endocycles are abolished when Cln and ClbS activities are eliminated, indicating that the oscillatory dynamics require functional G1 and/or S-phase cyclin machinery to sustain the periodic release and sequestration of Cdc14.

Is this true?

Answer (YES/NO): NO